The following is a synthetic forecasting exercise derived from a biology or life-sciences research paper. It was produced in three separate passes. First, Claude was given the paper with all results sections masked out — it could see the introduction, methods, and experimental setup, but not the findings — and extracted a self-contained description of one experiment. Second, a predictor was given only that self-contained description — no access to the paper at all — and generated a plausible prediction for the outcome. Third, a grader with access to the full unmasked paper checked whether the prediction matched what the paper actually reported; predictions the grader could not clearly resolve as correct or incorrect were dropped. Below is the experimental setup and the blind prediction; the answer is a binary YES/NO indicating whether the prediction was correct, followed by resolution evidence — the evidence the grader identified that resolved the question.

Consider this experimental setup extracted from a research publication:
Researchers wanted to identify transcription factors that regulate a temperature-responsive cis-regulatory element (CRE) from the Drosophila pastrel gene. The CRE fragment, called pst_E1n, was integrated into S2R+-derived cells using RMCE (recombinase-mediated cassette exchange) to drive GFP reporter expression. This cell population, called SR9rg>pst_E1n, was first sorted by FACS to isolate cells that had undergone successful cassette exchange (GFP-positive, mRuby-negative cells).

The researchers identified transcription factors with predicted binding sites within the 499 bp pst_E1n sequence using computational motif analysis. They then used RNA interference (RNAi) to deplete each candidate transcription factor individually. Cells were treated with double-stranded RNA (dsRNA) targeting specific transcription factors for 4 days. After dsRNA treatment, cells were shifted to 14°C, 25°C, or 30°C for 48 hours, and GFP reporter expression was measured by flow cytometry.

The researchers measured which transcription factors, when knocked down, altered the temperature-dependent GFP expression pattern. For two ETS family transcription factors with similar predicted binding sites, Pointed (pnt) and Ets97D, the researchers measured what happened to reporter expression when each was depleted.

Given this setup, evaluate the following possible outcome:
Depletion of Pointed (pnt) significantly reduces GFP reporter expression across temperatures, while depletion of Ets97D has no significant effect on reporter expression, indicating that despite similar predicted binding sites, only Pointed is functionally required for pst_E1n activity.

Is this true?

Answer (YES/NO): NO